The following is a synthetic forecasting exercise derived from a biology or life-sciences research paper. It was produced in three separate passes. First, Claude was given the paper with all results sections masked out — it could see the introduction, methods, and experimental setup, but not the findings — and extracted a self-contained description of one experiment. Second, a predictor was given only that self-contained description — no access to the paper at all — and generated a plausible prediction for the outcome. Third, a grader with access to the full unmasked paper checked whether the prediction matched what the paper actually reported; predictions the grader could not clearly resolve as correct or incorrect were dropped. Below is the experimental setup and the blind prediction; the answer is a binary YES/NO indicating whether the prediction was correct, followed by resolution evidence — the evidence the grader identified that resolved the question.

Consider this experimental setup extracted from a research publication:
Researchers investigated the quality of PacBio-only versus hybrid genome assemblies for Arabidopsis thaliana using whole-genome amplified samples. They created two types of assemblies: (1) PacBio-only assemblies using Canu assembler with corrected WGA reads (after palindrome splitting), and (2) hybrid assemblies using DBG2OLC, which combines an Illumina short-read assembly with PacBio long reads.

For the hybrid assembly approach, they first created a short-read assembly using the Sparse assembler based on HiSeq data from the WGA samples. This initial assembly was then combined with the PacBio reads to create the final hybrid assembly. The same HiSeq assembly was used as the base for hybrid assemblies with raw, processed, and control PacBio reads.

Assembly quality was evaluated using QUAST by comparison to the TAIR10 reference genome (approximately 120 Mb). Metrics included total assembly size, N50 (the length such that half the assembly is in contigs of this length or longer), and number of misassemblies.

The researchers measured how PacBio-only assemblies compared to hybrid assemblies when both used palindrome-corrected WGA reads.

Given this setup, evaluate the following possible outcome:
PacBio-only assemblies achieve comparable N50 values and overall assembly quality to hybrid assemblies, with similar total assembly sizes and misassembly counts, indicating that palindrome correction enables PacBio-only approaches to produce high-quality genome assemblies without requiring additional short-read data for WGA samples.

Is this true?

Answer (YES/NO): NO